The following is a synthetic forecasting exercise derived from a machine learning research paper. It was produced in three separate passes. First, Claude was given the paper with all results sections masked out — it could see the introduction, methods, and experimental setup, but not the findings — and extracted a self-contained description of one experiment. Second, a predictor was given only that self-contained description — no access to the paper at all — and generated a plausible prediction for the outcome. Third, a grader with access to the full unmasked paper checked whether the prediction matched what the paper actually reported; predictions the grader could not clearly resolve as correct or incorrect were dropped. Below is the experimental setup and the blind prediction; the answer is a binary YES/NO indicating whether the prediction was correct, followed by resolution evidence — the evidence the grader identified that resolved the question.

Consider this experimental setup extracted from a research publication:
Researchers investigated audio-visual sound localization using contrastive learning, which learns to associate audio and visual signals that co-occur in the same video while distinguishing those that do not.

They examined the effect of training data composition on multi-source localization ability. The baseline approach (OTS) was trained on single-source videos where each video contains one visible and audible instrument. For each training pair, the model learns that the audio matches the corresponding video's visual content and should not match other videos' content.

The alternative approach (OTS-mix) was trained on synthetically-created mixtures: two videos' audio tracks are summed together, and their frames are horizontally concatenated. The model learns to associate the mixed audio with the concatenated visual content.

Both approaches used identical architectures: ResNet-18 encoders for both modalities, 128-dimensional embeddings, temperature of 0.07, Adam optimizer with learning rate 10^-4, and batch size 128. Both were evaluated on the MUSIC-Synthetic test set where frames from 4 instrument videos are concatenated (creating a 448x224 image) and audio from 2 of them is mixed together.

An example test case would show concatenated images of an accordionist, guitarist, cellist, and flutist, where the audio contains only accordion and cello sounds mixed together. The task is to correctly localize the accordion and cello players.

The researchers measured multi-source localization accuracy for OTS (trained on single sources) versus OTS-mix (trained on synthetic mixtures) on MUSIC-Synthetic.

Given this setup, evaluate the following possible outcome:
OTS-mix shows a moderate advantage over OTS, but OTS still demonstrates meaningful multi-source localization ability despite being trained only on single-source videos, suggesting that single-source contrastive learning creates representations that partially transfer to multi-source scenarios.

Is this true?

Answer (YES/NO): NO